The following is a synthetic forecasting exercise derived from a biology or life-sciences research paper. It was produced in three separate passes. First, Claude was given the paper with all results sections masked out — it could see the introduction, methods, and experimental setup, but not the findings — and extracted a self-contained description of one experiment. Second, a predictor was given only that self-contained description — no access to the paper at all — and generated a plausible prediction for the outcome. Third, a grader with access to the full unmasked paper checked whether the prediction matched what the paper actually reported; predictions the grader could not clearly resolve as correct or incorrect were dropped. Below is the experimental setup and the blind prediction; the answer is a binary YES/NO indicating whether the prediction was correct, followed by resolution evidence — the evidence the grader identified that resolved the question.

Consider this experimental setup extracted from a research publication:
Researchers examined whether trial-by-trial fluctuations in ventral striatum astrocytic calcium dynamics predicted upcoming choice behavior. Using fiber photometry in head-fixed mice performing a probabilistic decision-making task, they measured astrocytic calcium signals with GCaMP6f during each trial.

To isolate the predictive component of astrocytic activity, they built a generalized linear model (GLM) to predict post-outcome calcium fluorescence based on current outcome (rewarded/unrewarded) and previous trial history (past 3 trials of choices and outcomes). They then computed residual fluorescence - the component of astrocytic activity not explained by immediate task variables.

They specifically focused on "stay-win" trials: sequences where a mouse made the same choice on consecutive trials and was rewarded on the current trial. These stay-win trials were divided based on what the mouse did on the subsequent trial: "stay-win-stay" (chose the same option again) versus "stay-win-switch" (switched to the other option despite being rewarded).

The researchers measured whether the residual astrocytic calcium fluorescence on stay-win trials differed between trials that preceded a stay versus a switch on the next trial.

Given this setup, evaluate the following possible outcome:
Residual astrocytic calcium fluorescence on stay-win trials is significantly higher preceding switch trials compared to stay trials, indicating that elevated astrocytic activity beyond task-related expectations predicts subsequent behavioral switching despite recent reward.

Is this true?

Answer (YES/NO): NO